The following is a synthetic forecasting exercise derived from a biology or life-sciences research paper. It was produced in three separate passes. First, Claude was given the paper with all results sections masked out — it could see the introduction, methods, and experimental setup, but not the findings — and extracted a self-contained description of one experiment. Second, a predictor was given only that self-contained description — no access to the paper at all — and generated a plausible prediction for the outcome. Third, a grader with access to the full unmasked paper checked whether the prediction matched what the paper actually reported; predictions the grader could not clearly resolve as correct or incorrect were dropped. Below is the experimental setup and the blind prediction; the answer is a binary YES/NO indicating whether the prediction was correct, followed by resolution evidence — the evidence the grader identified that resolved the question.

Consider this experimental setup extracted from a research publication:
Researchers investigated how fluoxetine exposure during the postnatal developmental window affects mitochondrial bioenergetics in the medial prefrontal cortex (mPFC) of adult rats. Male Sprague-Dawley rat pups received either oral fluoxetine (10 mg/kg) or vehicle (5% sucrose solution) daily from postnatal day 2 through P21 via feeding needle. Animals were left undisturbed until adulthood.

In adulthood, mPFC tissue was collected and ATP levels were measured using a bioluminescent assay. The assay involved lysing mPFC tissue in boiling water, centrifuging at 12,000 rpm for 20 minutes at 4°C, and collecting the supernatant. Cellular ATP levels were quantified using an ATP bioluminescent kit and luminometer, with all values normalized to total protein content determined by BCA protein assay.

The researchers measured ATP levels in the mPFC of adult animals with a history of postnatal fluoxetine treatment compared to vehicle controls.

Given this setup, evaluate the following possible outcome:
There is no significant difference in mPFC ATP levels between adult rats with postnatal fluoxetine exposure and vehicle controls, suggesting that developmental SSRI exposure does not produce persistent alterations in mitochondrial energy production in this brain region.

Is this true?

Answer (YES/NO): NO